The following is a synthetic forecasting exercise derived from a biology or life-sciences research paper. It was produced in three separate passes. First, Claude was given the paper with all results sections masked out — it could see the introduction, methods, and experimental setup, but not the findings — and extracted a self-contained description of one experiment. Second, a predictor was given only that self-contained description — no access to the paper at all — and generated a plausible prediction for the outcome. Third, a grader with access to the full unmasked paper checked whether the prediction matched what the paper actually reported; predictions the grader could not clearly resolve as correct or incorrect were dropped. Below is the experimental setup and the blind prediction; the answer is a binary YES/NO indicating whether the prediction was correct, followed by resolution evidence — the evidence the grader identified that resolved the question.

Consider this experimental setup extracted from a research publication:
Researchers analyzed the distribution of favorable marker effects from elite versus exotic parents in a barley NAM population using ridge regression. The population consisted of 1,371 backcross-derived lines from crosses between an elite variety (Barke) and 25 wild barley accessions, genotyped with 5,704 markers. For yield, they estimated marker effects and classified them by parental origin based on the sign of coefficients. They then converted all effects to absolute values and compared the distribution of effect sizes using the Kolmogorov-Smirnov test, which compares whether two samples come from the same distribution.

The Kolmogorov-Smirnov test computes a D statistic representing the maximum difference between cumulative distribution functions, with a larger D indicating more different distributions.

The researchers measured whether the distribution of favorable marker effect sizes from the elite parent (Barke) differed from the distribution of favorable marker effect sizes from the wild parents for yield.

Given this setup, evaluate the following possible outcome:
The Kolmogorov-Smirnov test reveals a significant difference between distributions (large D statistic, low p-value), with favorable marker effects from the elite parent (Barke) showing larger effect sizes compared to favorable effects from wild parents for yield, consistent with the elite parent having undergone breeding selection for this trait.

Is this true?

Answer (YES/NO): NO